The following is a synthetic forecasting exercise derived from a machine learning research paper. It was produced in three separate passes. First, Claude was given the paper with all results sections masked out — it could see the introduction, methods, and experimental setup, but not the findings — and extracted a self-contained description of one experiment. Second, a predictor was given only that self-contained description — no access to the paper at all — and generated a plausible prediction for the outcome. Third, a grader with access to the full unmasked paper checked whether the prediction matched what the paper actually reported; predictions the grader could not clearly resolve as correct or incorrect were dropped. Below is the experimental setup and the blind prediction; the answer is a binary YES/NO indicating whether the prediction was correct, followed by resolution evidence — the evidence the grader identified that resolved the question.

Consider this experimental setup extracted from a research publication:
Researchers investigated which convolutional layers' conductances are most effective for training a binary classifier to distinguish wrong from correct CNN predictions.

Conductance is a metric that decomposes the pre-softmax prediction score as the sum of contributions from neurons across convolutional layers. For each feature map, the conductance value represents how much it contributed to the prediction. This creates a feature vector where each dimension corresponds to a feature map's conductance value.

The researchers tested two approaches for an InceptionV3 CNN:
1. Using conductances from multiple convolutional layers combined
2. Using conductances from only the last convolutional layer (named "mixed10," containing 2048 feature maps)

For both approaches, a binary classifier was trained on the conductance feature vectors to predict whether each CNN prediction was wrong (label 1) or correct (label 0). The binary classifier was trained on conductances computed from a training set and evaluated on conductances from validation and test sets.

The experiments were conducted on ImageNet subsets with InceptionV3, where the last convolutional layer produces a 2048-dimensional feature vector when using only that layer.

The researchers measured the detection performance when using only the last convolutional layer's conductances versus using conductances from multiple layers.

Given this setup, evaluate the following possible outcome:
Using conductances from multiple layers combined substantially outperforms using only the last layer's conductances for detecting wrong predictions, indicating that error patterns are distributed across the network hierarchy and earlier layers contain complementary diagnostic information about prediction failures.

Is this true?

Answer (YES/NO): NO